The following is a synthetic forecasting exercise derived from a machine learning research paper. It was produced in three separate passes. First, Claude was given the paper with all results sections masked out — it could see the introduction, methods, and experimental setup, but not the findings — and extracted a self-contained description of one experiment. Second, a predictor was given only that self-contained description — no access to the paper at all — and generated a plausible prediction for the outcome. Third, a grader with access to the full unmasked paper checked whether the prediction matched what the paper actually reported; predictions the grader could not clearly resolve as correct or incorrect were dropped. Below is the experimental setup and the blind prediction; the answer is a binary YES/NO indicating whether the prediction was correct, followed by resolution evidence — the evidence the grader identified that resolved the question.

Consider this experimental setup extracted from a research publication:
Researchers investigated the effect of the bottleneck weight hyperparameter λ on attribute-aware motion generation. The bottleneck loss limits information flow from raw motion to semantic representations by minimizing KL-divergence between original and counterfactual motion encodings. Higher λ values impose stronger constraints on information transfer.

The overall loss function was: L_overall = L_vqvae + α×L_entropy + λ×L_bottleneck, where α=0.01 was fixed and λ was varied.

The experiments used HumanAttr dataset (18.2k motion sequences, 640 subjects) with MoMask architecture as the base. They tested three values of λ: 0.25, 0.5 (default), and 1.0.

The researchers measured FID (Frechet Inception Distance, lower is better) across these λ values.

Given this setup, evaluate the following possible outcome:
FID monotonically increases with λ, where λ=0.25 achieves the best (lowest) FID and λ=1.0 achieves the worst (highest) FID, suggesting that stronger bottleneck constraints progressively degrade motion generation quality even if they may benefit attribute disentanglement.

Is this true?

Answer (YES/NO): NO